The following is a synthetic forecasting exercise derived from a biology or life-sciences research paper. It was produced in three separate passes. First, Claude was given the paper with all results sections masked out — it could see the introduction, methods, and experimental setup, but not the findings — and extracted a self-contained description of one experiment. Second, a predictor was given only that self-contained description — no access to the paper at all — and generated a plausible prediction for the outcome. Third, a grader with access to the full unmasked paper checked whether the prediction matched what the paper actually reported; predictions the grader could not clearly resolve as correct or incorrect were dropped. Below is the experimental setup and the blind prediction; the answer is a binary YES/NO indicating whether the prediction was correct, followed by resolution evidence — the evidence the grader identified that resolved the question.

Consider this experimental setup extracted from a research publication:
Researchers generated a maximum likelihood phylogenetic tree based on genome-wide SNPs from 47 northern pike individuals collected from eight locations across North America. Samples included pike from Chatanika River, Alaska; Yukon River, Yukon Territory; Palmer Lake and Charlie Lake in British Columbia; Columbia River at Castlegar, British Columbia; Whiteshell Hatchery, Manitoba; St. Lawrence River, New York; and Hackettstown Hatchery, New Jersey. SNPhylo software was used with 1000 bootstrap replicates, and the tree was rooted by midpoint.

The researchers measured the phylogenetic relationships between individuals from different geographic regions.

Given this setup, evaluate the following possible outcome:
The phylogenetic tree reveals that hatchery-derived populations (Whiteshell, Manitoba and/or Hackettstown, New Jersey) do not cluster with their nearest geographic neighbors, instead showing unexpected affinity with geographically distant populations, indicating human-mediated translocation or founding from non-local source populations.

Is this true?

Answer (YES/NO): NO